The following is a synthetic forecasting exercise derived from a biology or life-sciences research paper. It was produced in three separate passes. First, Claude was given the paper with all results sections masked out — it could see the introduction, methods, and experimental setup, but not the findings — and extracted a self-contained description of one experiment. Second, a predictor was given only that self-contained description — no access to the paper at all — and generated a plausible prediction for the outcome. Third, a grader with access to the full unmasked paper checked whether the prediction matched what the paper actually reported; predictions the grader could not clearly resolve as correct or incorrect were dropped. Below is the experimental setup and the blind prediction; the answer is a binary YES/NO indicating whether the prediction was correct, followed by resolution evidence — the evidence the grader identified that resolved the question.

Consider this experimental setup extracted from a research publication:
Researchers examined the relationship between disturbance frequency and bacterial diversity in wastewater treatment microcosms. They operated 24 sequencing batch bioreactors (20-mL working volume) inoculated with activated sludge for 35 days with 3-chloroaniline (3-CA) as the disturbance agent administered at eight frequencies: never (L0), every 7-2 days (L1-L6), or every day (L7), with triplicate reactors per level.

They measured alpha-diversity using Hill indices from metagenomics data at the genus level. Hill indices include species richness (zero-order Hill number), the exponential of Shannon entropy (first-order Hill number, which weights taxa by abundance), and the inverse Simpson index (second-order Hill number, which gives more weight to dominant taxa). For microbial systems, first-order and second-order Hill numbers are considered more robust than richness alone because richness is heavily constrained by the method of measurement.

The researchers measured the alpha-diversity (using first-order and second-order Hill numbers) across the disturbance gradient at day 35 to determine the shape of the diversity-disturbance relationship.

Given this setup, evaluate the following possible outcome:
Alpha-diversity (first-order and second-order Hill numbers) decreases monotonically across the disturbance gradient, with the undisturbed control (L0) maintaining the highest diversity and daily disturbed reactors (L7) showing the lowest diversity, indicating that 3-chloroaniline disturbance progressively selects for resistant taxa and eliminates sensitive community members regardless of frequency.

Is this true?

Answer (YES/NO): NO